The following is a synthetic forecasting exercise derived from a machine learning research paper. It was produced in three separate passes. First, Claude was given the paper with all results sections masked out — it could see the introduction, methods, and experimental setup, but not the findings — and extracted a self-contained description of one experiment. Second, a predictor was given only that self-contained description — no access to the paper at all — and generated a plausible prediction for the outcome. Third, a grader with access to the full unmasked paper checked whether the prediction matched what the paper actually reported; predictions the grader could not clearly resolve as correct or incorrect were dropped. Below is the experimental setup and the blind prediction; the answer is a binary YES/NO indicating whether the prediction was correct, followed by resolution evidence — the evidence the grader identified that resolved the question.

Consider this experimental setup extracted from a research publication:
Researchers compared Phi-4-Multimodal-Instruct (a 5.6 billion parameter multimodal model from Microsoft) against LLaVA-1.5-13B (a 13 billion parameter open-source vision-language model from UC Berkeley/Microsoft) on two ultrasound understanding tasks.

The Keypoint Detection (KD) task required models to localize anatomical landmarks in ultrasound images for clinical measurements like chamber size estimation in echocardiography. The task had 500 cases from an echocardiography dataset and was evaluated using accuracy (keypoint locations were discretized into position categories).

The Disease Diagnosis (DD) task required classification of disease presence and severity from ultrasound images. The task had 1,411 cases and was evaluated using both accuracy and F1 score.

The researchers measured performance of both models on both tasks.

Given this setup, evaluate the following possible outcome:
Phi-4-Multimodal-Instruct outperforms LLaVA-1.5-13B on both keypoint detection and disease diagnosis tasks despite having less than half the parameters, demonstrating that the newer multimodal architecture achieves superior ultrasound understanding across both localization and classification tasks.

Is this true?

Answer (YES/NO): NO